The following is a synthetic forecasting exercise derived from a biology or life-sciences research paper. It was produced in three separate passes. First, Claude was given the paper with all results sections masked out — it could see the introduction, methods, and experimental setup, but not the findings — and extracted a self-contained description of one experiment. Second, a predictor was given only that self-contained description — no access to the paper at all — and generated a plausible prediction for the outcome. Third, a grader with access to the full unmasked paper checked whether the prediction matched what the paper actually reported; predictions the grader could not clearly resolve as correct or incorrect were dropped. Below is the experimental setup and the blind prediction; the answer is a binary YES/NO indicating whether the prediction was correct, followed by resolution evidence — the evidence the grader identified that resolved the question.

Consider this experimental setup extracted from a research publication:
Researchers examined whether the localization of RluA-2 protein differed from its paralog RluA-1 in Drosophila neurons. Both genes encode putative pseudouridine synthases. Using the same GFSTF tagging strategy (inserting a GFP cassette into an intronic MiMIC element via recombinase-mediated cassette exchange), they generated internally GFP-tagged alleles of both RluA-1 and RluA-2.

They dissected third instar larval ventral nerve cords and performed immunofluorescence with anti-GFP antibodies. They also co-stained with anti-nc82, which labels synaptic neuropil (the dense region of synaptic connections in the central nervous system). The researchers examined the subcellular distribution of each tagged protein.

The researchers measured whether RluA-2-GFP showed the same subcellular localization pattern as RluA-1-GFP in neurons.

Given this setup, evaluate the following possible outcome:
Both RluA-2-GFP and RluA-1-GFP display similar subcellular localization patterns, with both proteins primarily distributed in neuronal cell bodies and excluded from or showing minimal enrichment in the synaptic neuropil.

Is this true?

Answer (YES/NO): YES